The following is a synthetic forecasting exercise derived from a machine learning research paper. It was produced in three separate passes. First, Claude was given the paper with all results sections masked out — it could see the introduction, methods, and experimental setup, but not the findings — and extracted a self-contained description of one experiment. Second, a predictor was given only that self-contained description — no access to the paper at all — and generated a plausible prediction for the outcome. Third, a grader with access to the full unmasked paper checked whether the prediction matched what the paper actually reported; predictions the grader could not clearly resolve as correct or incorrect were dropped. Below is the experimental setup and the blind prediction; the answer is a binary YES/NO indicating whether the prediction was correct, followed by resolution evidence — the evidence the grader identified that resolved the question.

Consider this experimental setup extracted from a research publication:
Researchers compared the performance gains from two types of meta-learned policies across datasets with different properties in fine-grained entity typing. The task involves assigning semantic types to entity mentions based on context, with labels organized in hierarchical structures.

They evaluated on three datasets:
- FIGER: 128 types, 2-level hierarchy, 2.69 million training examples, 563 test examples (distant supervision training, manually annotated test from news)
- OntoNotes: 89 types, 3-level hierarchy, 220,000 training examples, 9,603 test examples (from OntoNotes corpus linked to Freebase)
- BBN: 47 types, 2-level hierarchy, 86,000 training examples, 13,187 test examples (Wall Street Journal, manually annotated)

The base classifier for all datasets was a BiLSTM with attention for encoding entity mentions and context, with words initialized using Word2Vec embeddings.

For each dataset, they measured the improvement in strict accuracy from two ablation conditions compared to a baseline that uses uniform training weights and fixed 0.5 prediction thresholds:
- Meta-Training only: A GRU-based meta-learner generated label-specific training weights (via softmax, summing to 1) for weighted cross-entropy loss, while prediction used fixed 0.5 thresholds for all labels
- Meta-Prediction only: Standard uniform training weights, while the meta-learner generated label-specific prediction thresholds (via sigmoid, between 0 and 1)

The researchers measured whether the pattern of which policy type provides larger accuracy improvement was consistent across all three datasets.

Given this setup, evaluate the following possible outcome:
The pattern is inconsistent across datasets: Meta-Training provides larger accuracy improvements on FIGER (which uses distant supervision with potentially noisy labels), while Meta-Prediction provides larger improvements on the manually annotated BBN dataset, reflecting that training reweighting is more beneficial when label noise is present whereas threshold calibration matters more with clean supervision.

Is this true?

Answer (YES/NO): NO